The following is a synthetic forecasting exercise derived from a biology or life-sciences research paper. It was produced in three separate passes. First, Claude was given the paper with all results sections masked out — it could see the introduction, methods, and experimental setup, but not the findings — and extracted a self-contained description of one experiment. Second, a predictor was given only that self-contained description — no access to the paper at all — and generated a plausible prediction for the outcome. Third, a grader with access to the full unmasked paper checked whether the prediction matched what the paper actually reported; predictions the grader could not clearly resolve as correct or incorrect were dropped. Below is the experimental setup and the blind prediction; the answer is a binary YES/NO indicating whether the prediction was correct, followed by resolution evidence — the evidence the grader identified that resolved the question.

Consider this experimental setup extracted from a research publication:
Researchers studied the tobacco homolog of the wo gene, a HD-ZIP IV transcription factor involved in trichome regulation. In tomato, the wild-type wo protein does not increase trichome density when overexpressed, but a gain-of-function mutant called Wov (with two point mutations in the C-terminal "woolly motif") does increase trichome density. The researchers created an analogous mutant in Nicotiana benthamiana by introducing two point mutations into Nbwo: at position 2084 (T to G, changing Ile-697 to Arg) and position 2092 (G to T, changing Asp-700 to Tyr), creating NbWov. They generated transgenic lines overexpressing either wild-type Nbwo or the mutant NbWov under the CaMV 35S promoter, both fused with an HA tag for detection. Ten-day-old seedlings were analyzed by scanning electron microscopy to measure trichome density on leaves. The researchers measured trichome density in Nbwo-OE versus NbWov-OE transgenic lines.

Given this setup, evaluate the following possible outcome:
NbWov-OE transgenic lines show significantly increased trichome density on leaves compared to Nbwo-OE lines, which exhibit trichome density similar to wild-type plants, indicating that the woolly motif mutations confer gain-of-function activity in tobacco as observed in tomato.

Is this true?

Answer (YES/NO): YES